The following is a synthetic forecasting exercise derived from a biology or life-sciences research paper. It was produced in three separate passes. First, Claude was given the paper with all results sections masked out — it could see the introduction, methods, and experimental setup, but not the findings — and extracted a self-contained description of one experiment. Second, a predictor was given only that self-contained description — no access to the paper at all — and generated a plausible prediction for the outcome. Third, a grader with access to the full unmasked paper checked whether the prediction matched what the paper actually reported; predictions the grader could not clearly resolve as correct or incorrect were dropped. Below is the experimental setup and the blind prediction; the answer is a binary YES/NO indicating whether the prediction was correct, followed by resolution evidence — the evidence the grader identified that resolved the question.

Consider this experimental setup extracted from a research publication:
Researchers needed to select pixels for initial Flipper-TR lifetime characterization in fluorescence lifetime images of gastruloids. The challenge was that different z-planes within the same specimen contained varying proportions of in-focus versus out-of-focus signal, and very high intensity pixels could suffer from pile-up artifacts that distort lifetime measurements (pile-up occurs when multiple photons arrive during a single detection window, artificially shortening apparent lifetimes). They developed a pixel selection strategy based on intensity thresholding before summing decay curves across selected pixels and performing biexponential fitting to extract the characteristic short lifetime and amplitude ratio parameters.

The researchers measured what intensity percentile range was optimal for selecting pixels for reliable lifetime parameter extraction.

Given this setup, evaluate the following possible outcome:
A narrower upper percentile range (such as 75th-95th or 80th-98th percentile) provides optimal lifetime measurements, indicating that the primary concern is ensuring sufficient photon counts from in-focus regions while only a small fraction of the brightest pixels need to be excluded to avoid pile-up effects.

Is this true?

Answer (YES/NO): NO